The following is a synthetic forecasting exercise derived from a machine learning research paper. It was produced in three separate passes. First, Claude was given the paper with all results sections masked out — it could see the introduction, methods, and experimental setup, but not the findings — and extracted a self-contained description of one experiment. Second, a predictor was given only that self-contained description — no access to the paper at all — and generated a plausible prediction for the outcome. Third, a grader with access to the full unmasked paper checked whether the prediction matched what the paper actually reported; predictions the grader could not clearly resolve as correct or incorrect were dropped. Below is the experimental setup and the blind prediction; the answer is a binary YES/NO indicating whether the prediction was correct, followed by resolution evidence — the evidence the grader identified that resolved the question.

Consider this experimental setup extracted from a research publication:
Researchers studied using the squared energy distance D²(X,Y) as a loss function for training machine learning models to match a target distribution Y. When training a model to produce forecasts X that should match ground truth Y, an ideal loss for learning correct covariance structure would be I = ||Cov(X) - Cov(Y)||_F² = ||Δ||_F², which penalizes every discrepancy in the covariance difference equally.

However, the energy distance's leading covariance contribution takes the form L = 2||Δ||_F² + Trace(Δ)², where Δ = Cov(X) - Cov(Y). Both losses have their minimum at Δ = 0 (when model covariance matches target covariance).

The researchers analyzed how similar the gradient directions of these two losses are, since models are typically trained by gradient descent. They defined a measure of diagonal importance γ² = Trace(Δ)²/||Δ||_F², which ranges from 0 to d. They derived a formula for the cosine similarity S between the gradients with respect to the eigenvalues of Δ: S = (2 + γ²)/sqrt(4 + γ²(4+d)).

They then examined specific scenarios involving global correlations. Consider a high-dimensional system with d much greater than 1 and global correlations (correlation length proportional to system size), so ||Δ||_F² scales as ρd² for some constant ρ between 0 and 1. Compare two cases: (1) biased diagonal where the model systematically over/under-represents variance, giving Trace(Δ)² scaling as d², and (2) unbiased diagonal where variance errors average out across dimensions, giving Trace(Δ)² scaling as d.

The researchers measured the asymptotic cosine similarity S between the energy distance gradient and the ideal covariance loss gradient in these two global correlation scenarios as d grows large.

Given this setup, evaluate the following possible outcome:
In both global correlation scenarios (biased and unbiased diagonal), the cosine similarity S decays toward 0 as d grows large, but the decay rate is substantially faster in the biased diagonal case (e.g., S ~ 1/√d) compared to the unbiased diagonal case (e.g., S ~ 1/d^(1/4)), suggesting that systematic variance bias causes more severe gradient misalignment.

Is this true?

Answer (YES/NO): NO